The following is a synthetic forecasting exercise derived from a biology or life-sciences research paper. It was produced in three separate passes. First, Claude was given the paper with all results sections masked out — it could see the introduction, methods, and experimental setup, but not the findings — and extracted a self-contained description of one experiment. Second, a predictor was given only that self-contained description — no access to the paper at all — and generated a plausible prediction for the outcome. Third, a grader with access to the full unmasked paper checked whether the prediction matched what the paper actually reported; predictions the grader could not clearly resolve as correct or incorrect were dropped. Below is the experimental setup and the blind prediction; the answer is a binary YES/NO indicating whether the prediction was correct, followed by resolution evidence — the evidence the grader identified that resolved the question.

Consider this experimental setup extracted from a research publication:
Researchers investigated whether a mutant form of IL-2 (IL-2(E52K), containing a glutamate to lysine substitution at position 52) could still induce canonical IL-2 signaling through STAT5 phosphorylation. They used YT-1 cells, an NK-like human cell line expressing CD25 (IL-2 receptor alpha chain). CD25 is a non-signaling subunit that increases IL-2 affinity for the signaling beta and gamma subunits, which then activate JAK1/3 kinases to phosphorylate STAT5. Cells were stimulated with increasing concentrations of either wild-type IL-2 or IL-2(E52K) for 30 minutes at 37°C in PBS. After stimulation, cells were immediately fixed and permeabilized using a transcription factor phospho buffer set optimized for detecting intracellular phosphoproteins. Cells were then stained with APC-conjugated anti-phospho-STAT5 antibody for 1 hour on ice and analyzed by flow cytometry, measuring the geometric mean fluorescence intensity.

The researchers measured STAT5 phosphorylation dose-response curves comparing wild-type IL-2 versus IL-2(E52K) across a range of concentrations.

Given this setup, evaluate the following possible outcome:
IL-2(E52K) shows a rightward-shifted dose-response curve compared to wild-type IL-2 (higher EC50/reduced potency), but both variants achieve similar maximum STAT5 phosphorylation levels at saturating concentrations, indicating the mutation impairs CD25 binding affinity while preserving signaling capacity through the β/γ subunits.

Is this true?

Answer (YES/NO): NO